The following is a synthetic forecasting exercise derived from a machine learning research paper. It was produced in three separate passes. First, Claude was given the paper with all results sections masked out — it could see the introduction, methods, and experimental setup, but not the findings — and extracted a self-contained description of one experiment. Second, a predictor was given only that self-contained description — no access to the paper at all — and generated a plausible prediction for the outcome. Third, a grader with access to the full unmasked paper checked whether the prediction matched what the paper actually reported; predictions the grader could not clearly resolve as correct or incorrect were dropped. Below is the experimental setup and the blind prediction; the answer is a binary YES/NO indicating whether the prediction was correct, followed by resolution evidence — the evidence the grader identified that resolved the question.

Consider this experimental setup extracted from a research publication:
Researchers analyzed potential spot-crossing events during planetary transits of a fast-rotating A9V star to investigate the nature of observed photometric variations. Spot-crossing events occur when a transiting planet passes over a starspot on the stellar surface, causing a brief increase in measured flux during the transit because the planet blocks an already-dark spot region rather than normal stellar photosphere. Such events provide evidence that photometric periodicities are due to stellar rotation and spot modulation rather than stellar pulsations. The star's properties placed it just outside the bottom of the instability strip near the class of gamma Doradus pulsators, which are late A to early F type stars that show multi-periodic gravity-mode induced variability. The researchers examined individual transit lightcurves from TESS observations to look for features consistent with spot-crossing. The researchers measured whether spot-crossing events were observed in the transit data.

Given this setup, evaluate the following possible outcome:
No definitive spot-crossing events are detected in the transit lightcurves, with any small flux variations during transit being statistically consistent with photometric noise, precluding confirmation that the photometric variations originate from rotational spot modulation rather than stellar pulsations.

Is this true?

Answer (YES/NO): NO